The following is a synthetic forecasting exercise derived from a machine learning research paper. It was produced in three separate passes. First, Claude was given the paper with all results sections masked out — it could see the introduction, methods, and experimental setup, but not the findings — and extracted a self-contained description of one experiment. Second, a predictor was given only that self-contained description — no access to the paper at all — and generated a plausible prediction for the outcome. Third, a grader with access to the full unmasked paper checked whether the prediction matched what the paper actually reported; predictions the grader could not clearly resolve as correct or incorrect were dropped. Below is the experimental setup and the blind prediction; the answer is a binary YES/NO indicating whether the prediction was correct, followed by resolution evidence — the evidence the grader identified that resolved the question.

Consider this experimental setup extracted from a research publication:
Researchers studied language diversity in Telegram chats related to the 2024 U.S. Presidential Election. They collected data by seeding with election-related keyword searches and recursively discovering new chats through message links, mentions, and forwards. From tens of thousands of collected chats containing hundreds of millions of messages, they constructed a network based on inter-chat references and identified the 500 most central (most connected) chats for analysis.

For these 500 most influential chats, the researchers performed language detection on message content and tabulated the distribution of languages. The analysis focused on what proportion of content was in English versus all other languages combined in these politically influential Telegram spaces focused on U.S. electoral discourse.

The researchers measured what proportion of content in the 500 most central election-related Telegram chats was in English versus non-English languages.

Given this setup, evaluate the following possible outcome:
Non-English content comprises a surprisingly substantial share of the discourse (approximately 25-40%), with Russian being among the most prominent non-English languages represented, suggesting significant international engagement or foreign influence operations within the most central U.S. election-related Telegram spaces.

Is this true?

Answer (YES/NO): NO